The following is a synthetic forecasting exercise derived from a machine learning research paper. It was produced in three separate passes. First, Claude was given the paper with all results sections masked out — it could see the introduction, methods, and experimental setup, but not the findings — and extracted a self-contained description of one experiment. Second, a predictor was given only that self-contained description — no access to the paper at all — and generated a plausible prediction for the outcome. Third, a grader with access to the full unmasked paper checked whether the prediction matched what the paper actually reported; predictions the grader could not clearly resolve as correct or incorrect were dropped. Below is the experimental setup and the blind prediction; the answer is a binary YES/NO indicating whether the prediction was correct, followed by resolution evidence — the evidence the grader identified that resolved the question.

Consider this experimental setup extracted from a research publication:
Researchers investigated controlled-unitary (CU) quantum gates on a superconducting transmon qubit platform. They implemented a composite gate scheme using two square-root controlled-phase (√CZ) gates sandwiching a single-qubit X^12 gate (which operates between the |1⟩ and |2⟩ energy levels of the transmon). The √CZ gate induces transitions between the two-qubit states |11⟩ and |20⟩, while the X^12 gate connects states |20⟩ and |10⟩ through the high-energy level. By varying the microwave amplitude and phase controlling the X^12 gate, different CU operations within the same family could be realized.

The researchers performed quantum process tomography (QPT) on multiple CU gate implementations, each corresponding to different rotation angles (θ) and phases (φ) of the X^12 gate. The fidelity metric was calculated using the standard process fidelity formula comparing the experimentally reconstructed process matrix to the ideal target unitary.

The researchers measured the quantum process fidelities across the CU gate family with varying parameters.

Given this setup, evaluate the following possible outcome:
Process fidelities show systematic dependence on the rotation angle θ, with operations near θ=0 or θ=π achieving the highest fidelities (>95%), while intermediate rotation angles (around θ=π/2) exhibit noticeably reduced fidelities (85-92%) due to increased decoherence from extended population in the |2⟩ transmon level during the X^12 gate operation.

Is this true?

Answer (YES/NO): NO